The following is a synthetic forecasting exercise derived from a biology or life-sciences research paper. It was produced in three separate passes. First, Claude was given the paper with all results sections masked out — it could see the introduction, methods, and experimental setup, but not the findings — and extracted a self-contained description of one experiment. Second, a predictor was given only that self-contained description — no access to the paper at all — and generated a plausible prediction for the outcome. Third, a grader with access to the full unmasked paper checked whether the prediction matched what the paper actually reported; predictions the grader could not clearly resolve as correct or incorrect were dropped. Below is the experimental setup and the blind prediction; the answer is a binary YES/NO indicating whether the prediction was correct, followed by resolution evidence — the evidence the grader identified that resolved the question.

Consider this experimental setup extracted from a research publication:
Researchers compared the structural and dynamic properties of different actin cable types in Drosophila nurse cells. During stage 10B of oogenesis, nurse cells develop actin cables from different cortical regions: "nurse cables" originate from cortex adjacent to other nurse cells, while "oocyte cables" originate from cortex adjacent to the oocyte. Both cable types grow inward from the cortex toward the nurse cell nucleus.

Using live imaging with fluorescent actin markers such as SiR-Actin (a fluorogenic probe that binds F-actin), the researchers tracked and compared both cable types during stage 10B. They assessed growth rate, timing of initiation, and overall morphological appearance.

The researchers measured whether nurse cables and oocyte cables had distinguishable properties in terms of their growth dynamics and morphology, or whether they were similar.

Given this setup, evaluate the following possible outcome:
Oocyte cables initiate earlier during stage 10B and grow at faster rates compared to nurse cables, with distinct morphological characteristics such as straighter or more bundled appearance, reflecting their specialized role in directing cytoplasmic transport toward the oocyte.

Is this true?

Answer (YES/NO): NO